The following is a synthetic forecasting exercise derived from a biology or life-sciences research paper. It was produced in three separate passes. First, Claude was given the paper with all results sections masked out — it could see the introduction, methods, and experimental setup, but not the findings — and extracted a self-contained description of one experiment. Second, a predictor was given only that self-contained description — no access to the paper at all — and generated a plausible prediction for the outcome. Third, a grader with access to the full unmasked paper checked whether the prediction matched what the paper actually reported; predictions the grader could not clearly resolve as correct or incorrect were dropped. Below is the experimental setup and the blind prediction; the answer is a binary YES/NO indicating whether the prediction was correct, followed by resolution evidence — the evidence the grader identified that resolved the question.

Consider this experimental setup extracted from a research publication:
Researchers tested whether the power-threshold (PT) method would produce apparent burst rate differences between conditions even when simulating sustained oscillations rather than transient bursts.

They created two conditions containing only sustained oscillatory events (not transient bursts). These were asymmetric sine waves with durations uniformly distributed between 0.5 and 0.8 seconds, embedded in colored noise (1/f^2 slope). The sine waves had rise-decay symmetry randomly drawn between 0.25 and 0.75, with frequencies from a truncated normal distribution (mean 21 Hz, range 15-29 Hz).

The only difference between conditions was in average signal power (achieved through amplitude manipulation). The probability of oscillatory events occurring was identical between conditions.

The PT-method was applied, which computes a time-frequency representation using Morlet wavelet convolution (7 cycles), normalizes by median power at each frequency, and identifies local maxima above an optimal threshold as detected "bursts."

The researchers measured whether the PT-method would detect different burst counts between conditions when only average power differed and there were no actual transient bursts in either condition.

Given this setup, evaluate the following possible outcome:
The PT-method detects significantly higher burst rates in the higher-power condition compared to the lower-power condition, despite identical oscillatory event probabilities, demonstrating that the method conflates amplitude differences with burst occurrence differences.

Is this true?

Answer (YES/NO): YES